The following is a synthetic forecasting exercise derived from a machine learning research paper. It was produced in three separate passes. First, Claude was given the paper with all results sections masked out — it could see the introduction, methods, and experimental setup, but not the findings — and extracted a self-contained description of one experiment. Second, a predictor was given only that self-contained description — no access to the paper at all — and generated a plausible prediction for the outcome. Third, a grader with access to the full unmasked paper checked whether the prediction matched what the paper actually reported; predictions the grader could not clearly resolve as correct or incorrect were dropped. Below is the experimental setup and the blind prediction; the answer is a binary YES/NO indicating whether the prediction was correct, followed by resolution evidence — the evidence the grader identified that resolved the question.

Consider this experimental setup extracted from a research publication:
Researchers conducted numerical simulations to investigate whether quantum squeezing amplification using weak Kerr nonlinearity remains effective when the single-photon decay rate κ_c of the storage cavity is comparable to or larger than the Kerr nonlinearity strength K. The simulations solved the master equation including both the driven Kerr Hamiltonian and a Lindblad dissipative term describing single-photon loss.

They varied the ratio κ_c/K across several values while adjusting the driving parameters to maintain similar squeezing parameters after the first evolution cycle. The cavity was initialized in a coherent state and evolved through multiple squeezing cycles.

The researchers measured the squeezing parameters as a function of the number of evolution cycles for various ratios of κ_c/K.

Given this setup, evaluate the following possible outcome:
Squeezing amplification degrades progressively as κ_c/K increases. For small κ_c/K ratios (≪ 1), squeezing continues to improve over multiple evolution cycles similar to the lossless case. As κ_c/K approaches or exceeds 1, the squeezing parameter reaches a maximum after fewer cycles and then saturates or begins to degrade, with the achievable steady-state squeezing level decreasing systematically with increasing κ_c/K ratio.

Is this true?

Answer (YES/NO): NO